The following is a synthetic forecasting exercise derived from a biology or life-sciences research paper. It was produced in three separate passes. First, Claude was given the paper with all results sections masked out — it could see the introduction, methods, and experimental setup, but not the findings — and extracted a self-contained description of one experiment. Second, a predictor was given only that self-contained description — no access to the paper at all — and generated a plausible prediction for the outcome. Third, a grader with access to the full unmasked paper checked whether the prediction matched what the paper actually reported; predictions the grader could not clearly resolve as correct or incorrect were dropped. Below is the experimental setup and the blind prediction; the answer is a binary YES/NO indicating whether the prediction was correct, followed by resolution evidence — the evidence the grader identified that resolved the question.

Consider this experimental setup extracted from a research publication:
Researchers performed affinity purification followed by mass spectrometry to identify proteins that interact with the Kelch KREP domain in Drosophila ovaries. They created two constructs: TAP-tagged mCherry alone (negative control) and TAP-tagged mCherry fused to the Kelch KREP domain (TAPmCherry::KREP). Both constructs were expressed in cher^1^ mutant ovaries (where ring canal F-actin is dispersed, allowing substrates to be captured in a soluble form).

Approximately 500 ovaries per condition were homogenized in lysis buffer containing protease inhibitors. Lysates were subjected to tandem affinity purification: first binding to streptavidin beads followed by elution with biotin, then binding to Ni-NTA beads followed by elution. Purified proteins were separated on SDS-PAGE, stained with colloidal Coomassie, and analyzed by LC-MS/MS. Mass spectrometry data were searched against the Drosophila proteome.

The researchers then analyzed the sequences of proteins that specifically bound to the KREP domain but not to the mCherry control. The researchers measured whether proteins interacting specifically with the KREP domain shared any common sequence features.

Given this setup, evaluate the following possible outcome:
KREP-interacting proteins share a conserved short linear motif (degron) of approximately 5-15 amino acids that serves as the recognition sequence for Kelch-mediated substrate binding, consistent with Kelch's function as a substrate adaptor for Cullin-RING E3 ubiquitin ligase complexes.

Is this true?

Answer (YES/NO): YES